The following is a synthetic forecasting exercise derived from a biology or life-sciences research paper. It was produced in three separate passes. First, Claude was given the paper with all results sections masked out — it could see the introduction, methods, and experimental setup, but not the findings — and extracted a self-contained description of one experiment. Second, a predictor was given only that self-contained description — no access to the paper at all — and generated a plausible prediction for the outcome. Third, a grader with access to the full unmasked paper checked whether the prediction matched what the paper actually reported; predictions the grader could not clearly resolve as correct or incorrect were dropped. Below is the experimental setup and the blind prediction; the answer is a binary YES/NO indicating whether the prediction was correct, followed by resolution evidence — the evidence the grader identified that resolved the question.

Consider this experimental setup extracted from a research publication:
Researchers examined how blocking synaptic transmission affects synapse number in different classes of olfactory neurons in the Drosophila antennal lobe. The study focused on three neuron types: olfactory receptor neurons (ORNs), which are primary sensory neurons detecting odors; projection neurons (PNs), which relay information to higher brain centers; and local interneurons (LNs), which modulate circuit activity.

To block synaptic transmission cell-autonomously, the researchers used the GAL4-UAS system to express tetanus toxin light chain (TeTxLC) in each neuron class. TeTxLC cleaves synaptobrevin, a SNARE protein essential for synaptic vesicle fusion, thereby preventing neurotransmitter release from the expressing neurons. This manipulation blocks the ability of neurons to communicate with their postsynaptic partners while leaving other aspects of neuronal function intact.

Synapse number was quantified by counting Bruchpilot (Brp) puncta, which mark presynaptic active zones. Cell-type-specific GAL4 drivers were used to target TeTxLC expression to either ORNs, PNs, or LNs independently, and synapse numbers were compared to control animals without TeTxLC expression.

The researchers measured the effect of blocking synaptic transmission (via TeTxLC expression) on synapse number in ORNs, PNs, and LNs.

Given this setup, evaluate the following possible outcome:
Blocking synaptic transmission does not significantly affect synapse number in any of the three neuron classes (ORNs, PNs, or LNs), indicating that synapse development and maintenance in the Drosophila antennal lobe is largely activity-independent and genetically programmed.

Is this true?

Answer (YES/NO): NO